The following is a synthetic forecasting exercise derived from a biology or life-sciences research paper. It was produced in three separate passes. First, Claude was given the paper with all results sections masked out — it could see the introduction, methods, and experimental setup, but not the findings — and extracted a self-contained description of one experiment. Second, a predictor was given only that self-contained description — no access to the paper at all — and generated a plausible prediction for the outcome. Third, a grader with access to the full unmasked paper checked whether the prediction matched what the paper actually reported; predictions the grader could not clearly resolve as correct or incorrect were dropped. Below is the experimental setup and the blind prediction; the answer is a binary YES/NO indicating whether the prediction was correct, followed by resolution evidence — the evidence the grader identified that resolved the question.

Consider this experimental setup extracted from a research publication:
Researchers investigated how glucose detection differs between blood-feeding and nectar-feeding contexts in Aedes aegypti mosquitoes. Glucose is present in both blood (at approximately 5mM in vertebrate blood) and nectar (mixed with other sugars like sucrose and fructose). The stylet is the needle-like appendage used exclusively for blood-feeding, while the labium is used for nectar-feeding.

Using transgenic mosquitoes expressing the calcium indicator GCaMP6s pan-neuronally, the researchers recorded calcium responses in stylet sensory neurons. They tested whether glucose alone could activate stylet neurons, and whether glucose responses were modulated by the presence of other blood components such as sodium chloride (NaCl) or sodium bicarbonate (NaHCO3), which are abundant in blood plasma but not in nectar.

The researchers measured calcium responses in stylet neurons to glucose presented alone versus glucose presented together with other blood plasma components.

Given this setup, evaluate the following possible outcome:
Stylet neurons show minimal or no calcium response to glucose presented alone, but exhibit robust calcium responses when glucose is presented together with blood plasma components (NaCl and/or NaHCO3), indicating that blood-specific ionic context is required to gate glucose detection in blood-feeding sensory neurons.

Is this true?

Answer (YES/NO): YES